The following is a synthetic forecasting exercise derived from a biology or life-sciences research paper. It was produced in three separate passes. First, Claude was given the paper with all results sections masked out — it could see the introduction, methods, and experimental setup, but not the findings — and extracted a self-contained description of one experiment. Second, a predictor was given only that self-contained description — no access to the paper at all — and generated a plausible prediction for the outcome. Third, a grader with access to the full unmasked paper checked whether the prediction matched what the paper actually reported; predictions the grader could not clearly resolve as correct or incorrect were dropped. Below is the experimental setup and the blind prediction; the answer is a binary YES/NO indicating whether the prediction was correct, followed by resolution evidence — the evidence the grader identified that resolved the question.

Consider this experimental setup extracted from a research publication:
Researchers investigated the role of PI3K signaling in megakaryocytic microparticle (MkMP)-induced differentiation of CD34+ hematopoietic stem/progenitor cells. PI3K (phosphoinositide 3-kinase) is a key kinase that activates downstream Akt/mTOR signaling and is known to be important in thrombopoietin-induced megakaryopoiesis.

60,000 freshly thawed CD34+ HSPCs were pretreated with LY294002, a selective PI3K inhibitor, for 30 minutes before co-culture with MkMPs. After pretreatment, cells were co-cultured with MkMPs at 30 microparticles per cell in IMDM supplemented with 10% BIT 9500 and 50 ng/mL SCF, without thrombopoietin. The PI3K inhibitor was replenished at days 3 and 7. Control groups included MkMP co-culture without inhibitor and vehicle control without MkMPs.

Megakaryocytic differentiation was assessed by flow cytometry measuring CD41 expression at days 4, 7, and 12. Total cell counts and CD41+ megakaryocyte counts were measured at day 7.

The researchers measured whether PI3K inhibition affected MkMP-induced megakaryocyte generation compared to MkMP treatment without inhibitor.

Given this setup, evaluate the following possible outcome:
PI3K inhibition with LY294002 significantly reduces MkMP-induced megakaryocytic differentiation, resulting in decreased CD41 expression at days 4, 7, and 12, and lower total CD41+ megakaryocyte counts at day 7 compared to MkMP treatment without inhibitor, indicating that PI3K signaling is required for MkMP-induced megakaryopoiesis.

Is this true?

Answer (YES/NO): NO